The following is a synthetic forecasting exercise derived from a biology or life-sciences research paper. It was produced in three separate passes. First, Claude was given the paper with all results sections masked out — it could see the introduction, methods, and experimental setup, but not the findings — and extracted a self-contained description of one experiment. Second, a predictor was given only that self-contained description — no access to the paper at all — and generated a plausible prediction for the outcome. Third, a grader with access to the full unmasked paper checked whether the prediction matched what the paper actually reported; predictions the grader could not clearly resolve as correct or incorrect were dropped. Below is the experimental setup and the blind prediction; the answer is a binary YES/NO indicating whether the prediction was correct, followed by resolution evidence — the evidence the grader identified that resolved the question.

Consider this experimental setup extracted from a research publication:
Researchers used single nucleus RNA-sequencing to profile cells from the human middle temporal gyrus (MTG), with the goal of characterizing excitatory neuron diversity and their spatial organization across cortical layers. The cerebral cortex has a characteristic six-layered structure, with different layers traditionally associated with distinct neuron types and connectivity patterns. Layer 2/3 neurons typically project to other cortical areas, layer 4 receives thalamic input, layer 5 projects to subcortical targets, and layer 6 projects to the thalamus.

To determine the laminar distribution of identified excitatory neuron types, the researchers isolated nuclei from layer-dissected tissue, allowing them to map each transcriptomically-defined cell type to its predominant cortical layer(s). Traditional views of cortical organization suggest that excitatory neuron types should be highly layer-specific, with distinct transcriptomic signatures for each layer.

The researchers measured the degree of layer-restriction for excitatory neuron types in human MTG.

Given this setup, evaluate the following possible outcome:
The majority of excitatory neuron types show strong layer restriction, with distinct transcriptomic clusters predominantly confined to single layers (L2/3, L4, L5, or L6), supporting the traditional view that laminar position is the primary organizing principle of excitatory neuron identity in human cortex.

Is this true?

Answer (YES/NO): NO